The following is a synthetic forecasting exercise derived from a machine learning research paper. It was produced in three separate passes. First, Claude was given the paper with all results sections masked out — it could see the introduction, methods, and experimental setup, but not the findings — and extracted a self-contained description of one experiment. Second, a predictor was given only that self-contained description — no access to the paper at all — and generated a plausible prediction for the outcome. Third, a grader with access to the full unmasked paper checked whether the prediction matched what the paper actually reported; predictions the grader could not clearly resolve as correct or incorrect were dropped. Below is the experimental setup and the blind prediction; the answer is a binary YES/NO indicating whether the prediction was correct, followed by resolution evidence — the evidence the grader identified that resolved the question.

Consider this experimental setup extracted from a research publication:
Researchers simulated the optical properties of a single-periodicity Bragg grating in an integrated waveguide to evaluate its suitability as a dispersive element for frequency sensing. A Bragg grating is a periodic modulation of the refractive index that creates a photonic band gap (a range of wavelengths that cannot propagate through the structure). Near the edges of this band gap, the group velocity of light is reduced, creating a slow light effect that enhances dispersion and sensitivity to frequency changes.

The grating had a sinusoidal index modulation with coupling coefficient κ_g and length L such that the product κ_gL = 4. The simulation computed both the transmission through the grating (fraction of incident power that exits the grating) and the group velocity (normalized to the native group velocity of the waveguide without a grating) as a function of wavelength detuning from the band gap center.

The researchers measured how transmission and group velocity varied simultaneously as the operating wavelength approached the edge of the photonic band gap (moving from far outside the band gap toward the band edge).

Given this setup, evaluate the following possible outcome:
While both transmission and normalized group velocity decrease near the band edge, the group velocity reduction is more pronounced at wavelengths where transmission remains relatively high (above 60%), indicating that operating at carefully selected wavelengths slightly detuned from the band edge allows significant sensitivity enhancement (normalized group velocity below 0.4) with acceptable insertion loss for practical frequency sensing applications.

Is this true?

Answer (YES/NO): NO